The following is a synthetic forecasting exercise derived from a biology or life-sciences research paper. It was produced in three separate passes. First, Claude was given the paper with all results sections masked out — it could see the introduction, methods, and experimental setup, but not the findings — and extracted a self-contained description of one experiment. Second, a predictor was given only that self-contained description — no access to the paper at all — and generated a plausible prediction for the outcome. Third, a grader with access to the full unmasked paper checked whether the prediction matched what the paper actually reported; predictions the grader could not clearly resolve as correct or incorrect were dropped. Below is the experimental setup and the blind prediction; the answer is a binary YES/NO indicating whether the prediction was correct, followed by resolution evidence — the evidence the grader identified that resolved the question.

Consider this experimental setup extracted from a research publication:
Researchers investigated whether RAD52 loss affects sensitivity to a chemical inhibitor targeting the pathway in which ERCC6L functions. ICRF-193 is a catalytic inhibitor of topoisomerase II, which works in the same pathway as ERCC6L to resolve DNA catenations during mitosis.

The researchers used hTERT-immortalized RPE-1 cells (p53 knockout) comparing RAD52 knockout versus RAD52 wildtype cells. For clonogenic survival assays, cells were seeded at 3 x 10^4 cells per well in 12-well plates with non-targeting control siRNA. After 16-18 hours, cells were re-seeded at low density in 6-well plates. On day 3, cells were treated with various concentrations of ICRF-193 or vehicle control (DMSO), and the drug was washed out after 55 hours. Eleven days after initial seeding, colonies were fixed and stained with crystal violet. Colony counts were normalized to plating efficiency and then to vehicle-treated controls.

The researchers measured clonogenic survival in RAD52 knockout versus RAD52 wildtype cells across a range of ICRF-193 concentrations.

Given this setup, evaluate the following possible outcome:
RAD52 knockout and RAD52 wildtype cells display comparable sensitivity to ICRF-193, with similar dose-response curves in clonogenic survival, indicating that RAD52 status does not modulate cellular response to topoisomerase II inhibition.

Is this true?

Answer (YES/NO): YES